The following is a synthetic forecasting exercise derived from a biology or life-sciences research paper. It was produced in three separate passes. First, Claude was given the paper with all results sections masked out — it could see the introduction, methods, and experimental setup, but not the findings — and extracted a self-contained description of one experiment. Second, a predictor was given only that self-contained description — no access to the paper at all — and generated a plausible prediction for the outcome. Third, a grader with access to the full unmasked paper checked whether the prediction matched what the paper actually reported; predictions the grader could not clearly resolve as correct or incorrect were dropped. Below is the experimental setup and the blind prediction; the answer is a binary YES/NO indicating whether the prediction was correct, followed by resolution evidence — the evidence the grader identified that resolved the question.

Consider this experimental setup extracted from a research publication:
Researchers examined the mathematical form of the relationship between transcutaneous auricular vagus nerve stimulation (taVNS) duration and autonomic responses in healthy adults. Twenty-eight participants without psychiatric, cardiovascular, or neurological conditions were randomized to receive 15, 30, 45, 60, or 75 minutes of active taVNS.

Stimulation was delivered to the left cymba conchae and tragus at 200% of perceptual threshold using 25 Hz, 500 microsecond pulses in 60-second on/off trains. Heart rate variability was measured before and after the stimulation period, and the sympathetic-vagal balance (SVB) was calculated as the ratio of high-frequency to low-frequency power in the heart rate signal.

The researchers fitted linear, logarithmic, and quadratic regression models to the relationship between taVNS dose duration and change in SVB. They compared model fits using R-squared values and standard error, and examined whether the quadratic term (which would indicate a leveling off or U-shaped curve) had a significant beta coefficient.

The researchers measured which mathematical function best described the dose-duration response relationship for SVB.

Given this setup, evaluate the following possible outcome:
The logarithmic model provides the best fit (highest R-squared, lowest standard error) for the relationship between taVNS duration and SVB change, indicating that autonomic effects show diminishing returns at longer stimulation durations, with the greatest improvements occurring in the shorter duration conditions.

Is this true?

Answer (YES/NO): NO